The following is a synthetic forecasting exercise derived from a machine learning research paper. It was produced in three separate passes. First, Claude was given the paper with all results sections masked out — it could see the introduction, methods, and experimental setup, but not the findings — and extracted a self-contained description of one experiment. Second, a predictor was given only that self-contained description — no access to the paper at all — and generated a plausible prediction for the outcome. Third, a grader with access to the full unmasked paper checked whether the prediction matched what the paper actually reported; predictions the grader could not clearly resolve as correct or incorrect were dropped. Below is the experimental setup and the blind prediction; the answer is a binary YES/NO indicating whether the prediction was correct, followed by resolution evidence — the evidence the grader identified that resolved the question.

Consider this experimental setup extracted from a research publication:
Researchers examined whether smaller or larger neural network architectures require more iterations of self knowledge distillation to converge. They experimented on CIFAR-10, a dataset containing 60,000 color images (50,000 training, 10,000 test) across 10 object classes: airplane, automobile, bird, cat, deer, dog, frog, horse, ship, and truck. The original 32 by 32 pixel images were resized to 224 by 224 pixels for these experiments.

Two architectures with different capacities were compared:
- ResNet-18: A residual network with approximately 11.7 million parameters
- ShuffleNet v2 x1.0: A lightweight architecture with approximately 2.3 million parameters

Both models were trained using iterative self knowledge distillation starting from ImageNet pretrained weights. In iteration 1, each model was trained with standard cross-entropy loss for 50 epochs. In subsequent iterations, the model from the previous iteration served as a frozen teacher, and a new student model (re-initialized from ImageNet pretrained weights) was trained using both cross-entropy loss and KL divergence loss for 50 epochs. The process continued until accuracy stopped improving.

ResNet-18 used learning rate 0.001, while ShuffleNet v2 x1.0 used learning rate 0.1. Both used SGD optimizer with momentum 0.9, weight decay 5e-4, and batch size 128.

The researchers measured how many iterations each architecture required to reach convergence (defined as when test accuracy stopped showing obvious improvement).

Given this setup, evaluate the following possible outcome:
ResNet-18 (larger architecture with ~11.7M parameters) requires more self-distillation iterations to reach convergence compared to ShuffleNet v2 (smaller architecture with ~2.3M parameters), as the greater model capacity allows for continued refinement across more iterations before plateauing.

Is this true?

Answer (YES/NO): NO